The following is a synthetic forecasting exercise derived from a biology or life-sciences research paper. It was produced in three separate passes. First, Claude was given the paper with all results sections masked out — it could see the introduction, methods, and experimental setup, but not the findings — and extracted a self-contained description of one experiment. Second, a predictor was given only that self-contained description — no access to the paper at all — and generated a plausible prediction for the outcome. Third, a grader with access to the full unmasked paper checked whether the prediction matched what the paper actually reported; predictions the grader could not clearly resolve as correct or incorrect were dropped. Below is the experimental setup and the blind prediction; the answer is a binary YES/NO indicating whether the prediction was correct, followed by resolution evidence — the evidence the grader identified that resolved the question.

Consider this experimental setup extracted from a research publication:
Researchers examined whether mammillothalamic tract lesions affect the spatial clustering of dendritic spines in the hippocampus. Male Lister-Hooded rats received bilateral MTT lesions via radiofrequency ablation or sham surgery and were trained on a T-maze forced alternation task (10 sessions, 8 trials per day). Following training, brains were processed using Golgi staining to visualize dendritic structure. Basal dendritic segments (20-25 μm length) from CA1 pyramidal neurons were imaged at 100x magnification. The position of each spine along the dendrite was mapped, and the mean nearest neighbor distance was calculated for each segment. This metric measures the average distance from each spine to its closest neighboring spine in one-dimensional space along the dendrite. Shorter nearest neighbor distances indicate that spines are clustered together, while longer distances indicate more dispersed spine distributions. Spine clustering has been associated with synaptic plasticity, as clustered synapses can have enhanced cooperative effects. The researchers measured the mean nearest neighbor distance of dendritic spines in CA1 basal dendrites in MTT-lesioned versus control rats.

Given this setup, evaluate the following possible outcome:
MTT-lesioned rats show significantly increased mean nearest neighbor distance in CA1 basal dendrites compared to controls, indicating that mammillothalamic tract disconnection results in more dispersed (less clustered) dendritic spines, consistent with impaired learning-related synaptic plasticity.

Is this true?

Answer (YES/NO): YES